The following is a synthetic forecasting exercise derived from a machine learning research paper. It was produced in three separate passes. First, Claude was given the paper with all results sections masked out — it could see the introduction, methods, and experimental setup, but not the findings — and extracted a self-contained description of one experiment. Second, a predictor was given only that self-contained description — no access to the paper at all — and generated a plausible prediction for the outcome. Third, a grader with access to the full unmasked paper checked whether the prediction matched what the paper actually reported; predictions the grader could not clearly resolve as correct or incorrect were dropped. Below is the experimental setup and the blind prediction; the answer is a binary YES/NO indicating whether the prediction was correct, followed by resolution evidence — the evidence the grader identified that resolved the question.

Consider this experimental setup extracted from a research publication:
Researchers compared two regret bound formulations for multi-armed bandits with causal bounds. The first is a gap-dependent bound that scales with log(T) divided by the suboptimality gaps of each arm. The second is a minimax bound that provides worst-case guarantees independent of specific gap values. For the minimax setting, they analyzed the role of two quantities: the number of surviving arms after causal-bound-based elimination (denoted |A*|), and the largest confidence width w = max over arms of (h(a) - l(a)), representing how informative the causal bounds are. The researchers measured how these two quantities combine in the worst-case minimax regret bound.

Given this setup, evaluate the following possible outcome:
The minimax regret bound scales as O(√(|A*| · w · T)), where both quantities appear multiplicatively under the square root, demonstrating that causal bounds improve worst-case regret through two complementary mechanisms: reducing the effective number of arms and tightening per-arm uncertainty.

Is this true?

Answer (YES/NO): NO